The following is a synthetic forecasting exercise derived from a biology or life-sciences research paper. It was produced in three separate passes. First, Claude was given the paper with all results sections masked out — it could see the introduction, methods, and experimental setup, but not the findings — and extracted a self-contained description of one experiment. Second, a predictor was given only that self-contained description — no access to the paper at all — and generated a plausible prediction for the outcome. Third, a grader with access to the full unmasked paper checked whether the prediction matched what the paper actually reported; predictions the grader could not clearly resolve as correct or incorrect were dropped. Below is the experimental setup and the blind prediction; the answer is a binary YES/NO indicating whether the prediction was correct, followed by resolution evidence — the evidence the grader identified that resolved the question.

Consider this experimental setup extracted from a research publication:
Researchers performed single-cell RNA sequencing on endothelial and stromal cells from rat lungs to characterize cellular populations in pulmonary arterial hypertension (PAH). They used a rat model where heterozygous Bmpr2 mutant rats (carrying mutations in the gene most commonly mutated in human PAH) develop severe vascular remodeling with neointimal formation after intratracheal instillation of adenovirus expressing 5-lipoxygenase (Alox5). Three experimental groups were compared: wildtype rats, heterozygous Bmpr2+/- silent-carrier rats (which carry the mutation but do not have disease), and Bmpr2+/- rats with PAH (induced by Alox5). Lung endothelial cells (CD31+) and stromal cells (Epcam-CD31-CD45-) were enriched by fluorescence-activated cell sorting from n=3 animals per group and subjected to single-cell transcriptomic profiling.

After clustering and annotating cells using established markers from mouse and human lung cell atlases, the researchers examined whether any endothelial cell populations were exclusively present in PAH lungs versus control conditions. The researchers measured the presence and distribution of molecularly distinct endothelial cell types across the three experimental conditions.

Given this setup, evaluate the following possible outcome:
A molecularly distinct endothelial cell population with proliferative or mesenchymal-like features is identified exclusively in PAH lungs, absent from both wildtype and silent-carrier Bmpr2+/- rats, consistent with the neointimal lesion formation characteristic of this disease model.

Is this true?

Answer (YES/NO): YES